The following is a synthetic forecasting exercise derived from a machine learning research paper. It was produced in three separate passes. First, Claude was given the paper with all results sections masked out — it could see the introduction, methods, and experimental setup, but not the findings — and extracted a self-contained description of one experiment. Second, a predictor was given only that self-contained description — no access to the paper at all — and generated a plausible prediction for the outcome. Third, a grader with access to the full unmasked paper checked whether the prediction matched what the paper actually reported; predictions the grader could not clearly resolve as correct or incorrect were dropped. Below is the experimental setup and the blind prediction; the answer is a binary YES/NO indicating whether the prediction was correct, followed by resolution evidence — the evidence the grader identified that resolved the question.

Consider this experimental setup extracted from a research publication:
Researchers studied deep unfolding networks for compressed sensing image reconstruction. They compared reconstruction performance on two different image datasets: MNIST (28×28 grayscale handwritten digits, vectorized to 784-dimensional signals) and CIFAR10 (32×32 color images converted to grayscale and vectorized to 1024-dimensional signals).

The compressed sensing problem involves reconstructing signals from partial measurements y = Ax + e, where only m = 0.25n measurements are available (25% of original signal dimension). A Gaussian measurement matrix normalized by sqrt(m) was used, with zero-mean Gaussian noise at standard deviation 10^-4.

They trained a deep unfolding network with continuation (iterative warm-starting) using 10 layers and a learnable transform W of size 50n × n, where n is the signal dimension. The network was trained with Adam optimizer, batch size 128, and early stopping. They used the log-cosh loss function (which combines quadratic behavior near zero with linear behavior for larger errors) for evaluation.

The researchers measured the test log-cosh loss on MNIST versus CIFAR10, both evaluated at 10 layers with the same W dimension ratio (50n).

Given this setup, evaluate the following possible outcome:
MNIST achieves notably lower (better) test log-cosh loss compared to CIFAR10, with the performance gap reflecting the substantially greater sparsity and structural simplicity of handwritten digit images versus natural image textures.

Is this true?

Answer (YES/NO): NO